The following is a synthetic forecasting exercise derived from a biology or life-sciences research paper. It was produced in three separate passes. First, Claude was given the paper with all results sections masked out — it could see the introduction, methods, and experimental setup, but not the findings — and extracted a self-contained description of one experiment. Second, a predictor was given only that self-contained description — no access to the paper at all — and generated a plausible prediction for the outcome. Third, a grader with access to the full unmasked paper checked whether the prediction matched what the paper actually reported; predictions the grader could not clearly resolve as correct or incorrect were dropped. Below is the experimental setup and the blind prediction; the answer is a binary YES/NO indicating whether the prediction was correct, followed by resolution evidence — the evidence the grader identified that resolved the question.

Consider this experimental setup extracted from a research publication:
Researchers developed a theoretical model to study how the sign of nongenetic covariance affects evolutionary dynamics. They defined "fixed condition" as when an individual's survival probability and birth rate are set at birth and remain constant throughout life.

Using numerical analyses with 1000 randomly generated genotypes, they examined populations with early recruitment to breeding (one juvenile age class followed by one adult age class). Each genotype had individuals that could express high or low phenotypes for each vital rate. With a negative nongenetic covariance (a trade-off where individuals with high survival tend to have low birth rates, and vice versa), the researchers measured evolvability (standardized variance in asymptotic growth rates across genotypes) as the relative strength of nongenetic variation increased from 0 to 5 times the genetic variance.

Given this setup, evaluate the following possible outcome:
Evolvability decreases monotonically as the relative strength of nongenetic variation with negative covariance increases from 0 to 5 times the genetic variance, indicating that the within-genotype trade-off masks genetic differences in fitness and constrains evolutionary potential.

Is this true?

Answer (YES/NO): NO